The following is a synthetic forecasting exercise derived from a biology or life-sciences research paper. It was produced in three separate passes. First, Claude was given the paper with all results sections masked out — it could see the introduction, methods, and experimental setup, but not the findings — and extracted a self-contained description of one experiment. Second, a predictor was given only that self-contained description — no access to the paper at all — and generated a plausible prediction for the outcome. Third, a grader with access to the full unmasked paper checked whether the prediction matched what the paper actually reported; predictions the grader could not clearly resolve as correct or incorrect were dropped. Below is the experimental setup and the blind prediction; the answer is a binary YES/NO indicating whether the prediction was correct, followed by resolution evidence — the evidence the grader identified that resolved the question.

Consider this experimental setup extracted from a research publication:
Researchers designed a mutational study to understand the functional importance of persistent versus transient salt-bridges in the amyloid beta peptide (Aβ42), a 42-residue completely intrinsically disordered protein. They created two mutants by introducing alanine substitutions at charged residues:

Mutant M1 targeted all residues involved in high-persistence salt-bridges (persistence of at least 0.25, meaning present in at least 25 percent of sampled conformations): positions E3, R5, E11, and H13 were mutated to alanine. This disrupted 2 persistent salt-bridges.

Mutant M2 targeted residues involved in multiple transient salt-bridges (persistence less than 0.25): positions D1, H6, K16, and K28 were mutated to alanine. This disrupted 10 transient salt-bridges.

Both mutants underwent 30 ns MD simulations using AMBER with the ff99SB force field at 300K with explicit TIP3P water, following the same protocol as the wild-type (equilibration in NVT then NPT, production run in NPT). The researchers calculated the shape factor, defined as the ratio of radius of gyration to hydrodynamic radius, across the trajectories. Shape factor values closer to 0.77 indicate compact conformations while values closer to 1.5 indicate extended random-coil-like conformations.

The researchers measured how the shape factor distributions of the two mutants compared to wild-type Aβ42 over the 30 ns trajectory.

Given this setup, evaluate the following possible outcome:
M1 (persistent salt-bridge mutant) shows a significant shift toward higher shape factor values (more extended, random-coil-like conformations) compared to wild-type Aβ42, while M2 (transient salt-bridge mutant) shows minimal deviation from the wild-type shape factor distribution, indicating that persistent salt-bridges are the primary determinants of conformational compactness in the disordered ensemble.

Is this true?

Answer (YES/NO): NO